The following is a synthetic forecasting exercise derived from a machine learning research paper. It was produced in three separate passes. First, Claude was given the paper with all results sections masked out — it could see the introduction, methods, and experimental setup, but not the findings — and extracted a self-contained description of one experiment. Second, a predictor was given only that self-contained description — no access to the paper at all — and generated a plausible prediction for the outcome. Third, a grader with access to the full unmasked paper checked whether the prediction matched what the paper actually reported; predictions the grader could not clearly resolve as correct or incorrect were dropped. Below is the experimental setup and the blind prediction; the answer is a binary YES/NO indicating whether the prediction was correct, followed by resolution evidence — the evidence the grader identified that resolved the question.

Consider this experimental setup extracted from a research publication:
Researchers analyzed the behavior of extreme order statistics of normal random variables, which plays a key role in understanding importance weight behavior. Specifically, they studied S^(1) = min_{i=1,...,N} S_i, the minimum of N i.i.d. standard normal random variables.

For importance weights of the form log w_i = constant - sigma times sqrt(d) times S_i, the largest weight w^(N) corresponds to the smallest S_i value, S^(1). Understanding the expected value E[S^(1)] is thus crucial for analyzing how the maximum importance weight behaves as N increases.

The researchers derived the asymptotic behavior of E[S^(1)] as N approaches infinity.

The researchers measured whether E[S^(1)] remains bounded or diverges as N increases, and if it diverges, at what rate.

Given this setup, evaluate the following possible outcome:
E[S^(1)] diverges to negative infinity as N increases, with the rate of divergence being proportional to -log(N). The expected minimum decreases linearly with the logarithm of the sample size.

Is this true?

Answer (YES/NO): NO